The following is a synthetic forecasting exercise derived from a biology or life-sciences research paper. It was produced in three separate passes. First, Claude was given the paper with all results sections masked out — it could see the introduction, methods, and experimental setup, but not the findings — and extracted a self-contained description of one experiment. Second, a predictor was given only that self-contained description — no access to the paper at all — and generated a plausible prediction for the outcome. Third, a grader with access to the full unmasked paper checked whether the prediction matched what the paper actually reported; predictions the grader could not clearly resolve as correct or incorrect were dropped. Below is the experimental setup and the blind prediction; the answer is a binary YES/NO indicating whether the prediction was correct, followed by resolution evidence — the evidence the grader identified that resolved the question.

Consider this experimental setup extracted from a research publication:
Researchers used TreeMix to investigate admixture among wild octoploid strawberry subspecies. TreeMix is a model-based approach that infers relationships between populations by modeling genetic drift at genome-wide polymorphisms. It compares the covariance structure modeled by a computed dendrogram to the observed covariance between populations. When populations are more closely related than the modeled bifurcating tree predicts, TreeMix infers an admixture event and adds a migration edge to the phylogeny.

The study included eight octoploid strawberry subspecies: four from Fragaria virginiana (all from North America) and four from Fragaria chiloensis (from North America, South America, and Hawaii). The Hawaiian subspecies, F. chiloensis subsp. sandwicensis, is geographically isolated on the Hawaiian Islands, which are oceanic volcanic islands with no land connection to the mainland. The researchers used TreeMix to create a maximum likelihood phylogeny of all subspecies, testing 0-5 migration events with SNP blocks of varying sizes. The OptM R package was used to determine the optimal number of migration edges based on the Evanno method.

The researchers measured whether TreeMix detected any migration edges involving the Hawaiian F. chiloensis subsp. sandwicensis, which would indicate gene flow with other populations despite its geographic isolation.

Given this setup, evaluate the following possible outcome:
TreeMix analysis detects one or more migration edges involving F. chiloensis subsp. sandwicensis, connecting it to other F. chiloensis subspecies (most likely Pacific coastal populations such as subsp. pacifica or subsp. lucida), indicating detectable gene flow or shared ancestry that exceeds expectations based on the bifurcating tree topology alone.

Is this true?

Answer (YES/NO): NO